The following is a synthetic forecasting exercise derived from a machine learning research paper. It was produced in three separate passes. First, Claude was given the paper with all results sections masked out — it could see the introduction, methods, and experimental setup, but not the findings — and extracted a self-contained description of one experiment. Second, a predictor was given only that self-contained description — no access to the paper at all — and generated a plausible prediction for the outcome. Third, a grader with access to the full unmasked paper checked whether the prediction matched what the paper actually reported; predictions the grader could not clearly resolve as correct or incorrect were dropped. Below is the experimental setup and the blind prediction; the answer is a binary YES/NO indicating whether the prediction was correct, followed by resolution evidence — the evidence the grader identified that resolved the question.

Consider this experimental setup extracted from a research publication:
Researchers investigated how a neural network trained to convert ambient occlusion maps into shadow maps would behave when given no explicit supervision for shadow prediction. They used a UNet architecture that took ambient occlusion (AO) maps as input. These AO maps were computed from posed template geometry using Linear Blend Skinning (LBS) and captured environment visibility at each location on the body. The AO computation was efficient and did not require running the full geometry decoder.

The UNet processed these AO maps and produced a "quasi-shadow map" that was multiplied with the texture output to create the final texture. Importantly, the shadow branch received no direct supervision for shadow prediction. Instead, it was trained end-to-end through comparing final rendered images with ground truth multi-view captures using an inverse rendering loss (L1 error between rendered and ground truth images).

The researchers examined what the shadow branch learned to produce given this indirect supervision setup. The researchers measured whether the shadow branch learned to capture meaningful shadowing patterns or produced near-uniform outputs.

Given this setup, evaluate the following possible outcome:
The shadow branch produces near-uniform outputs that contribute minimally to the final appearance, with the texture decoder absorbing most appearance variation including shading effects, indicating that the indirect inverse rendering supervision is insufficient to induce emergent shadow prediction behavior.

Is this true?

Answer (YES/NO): NO